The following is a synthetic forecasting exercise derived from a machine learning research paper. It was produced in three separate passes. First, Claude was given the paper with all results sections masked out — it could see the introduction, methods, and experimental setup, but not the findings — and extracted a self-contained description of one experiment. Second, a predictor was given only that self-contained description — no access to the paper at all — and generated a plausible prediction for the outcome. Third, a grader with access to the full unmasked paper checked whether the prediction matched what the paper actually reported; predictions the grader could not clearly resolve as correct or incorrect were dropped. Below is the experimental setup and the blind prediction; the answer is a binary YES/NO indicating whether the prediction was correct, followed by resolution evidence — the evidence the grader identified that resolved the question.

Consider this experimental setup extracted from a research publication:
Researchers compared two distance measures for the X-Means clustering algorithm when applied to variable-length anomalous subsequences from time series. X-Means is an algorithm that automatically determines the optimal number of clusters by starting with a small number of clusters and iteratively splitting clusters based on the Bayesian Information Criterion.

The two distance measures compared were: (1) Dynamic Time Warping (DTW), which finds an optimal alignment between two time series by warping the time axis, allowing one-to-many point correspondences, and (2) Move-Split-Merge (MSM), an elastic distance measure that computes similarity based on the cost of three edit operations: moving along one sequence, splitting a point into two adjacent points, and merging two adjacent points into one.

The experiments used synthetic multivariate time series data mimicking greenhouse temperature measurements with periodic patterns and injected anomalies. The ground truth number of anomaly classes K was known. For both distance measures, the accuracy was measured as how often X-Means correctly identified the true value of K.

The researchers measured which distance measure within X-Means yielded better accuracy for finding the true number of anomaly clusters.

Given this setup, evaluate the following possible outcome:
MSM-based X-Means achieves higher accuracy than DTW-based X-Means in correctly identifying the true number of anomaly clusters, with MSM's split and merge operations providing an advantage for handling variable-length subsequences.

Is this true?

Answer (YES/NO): YES